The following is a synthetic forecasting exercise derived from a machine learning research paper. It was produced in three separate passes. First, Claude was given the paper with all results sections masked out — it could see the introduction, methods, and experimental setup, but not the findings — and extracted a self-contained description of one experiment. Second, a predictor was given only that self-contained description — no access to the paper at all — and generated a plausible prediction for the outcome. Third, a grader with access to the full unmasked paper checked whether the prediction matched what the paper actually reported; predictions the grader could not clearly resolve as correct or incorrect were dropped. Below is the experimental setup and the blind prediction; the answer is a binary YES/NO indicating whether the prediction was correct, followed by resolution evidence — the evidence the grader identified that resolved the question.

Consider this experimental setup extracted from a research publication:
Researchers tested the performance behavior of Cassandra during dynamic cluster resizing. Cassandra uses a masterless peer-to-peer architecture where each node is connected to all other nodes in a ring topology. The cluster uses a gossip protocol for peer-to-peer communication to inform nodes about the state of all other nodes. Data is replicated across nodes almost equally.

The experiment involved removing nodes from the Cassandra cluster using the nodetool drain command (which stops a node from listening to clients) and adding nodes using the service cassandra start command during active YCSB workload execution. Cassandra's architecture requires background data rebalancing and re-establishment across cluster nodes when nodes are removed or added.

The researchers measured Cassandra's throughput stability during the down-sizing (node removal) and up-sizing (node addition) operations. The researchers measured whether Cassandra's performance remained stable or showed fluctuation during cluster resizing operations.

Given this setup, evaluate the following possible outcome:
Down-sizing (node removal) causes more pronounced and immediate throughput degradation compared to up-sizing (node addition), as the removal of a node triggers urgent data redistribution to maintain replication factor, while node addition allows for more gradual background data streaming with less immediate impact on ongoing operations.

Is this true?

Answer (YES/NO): NO